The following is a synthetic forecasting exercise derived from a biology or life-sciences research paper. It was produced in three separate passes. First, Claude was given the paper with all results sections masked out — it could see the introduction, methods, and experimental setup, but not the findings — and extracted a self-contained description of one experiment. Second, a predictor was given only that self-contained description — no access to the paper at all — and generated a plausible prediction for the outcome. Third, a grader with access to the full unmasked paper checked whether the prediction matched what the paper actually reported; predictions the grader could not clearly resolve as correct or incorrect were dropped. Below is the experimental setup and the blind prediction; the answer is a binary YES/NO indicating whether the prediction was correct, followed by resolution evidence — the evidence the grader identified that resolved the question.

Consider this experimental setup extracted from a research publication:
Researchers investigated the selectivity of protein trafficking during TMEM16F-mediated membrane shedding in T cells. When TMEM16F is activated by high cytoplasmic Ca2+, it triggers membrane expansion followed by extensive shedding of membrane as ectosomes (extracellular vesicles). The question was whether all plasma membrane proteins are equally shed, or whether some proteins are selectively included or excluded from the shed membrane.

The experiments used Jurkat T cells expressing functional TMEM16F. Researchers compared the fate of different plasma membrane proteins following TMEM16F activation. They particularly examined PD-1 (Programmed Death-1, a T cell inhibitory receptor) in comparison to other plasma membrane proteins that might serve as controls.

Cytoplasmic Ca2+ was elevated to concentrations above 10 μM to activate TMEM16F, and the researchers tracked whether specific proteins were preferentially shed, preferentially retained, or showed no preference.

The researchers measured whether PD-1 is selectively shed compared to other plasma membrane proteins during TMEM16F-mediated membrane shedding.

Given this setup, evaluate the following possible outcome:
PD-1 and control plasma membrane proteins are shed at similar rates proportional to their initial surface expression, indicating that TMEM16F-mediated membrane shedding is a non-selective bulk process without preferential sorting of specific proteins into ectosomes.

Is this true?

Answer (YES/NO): NO